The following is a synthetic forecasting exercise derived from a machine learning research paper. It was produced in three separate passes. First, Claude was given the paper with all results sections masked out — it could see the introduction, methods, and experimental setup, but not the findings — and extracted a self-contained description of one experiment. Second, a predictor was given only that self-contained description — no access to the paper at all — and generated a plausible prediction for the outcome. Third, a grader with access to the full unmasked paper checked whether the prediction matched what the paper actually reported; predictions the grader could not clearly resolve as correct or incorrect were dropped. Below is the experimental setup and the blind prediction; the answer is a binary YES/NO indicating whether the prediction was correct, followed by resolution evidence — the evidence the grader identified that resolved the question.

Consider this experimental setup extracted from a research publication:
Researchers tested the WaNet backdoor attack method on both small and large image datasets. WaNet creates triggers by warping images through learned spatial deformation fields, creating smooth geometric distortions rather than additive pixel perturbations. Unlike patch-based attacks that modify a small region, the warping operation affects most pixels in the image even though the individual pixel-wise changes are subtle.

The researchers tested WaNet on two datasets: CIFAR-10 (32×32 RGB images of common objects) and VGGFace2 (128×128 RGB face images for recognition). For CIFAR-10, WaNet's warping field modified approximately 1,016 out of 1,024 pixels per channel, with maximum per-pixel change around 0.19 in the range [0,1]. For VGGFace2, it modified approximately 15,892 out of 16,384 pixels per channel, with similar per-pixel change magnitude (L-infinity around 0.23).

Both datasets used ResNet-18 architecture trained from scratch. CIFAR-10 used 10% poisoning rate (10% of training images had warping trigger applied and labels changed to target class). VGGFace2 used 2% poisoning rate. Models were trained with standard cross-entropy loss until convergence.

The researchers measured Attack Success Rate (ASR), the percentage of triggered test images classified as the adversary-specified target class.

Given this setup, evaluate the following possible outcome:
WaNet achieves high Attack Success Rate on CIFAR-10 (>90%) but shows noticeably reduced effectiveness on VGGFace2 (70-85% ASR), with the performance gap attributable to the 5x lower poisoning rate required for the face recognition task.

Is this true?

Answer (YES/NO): NO